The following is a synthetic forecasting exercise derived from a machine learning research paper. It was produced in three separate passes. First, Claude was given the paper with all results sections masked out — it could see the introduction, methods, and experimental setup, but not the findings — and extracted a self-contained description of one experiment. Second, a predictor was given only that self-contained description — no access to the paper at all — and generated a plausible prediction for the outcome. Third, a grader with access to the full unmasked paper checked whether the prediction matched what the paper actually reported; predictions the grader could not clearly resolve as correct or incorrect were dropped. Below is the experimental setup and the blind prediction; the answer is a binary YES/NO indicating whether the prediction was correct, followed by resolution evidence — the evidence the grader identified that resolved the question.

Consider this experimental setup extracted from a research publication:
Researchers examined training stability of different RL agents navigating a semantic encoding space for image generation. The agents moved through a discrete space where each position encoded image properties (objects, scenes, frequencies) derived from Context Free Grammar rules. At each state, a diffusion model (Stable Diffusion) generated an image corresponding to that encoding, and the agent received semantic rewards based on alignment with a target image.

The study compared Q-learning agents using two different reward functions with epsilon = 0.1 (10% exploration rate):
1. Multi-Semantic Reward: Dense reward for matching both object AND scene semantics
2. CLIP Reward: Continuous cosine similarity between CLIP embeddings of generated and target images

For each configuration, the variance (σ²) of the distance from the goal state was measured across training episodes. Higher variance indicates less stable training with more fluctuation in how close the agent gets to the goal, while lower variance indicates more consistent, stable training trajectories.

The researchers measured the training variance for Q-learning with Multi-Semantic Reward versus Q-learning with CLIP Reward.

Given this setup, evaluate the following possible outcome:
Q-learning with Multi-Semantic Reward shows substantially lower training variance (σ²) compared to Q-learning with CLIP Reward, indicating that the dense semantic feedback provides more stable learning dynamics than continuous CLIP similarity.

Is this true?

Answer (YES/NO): NO